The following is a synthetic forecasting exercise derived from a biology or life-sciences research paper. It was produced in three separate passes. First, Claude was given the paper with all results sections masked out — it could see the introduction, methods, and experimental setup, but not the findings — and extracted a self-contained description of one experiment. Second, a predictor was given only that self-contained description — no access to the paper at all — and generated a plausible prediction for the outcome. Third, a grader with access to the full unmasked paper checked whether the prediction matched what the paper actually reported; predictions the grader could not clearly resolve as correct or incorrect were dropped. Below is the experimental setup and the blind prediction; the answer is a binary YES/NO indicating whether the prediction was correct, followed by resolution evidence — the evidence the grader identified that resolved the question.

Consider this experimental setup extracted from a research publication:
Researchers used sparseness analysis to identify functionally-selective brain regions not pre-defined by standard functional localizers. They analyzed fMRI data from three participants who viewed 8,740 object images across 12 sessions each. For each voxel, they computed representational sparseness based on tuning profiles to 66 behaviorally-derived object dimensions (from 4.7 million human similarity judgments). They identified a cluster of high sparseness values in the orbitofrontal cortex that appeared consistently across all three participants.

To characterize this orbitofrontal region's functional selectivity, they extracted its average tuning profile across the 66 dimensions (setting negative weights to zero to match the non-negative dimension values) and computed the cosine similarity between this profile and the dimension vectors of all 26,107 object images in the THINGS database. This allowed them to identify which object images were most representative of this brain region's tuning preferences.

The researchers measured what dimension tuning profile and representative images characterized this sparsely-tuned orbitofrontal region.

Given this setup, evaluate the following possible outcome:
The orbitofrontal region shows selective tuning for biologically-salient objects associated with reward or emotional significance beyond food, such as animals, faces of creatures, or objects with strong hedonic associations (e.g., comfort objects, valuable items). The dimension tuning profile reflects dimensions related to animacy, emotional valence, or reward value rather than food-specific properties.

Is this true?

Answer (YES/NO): NO